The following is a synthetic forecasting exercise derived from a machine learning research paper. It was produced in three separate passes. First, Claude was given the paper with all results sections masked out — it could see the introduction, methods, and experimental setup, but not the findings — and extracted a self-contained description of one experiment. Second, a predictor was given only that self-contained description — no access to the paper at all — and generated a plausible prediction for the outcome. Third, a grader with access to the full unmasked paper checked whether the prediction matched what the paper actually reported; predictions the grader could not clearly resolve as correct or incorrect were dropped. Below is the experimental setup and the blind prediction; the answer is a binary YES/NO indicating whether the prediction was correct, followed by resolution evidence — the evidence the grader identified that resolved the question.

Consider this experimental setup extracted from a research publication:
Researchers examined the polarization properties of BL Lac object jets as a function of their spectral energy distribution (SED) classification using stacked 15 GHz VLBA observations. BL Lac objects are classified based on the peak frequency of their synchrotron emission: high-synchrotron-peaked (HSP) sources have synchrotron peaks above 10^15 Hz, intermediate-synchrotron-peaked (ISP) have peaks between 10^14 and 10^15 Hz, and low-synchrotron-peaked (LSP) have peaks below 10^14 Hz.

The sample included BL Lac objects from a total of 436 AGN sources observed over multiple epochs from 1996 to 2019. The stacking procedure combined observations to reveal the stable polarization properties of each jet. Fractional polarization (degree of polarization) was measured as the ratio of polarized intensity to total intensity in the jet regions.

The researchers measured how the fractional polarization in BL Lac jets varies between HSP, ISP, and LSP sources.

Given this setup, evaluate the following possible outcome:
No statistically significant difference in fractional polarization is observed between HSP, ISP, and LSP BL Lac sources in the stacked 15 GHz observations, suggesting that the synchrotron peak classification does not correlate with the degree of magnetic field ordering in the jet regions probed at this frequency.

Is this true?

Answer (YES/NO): NO